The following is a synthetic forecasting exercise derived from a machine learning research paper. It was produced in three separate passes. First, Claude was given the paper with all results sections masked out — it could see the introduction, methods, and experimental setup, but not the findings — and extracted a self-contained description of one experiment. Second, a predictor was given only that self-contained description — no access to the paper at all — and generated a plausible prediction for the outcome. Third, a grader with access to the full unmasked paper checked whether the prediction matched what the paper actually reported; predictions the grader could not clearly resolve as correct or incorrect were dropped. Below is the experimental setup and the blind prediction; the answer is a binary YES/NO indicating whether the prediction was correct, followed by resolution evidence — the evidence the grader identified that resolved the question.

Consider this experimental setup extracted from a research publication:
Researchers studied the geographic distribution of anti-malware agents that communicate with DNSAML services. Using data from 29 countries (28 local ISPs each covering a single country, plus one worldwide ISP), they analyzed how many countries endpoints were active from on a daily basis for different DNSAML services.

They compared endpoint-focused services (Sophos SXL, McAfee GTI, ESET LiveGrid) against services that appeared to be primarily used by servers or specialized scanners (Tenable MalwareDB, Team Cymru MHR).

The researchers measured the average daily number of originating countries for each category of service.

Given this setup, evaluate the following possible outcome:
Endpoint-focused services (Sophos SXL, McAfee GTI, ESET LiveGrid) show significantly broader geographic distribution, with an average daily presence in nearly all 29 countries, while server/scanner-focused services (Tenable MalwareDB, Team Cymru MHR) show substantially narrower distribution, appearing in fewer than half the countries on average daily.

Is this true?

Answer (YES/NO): NO